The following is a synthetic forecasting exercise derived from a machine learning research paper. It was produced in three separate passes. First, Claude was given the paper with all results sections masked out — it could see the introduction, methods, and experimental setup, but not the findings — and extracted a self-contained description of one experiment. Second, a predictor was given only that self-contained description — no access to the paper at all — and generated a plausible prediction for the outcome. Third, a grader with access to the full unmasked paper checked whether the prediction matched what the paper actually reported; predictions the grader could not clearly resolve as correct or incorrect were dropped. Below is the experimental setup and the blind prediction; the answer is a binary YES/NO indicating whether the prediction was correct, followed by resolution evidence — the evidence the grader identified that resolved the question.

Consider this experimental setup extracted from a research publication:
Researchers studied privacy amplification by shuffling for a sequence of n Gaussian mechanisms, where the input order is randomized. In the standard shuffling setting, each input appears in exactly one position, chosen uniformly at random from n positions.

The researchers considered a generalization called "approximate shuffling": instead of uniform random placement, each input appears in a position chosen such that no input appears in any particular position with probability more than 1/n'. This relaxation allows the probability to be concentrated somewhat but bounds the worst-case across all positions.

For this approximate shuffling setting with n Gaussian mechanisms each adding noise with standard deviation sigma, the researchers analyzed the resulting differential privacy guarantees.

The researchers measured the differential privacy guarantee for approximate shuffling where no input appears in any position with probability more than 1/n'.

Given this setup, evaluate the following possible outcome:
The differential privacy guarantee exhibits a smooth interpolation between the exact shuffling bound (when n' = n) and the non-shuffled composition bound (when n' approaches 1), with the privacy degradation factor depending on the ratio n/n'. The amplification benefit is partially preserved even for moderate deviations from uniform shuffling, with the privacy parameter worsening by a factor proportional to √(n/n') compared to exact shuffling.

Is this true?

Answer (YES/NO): YES